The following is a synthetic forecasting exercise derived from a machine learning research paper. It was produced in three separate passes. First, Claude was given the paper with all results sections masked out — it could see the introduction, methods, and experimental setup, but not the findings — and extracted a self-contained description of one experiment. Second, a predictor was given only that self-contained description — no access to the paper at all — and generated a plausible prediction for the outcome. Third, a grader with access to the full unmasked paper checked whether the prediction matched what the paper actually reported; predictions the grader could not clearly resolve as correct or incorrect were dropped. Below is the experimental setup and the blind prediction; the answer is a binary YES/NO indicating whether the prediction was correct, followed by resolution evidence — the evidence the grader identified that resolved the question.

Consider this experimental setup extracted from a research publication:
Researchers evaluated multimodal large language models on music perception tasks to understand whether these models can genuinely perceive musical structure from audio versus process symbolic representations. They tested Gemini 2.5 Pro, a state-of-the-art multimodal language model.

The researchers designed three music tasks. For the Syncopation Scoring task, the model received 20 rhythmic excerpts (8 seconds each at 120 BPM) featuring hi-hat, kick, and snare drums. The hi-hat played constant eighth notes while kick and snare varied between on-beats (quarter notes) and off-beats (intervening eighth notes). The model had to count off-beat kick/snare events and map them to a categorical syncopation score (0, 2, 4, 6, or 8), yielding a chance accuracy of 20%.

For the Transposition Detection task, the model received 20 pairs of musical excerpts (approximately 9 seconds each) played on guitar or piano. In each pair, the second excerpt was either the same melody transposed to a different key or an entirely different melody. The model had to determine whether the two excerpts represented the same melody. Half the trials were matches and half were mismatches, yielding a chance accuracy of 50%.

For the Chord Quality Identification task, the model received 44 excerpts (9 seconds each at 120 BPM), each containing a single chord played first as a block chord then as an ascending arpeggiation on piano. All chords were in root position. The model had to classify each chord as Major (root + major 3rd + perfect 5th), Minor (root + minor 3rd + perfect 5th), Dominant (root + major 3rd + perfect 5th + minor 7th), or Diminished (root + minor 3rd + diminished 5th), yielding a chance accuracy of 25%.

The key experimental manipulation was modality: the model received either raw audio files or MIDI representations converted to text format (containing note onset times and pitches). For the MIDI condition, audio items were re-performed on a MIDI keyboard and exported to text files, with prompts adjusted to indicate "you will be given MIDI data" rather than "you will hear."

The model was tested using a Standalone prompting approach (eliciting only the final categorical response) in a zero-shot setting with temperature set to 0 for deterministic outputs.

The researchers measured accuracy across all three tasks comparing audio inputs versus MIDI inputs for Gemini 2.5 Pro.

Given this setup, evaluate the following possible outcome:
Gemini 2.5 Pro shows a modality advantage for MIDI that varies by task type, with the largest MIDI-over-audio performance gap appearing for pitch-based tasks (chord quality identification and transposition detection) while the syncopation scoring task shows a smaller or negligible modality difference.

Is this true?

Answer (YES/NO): NO